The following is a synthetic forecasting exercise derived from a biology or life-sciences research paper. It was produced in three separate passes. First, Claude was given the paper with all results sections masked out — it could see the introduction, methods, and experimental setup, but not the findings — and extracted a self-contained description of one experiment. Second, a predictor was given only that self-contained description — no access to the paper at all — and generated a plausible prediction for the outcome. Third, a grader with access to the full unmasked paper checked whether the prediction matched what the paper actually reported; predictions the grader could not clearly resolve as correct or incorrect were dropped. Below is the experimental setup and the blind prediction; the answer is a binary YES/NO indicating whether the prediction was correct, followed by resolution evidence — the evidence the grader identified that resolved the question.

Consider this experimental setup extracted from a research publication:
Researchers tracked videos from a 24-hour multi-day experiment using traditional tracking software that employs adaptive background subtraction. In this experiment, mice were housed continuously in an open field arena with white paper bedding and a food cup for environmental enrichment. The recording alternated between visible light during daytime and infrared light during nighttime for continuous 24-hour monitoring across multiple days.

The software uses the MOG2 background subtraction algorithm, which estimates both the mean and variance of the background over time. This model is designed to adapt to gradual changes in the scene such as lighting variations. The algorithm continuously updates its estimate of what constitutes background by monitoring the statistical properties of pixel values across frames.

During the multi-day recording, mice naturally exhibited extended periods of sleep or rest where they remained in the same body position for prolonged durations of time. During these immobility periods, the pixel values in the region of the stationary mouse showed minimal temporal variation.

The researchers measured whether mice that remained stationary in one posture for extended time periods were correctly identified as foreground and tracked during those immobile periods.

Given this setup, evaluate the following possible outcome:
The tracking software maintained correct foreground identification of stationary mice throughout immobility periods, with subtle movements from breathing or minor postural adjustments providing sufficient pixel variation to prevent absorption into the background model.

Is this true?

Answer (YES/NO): NO